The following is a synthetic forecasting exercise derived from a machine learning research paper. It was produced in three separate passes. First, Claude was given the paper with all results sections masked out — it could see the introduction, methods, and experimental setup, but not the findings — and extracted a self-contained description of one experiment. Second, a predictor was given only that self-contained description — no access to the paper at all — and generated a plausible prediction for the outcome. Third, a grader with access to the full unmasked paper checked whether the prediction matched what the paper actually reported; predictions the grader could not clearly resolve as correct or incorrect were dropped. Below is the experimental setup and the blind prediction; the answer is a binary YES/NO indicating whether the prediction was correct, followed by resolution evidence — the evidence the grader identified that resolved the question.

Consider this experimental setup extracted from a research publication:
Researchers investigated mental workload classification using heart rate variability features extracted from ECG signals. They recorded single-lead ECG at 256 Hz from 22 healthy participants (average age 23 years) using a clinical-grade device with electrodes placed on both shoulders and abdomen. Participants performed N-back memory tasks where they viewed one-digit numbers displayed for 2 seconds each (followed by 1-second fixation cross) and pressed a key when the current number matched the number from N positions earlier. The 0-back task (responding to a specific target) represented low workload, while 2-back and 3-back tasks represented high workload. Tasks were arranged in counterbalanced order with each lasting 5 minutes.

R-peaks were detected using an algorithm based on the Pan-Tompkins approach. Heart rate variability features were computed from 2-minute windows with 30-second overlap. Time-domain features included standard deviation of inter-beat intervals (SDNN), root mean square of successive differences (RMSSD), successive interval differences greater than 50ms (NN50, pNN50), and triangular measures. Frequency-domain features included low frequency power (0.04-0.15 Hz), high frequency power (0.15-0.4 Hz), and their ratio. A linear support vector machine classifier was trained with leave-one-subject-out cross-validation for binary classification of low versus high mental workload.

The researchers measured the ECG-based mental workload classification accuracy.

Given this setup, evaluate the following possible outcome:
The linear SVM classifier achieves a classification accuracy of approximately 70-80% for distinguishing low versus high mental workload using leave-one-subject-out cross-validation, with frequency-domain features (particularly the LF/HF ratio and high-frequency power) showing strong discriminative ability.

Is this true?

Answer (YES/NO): NO